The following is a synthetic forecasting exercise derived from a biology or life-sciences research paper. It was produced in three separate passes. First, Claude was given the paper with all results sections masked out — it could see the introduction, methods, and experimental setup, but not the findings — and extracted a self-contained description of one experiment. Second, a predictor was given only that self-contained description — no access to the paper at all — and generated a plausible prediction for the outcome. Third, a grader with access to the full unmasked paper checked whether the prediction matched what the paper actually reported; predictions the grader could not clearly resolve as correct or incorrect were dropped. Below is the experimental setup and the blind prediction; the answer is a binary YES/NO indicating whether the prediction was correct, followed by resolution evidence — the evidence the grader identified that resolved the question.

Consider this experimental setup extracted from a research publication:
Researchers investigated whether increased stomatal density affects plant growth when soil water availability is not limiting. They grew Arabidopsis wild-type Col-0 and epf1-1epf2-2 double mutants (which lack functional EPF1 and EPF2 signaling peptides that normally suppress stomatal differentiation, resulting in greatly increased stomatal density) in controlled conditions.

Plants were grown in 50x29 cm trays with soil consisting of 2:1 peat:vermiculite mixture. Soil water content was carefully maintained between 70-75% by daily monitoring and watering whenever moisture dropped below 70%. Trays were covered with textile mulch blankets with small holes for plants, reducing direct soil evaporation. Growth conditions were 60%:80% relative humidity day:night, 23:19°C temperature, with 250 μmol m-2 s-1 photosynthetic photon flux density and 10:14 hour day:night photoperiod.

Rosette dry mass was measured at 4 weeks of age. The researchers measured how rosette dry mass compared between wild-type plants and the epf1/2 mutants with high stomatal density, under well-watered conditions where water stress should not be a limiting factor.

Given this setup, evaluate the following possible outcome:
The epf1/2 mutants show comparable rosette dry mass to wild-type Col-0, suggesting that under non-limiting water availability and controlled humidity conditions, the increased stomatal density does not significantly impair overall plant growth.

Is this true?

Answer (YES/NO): NO